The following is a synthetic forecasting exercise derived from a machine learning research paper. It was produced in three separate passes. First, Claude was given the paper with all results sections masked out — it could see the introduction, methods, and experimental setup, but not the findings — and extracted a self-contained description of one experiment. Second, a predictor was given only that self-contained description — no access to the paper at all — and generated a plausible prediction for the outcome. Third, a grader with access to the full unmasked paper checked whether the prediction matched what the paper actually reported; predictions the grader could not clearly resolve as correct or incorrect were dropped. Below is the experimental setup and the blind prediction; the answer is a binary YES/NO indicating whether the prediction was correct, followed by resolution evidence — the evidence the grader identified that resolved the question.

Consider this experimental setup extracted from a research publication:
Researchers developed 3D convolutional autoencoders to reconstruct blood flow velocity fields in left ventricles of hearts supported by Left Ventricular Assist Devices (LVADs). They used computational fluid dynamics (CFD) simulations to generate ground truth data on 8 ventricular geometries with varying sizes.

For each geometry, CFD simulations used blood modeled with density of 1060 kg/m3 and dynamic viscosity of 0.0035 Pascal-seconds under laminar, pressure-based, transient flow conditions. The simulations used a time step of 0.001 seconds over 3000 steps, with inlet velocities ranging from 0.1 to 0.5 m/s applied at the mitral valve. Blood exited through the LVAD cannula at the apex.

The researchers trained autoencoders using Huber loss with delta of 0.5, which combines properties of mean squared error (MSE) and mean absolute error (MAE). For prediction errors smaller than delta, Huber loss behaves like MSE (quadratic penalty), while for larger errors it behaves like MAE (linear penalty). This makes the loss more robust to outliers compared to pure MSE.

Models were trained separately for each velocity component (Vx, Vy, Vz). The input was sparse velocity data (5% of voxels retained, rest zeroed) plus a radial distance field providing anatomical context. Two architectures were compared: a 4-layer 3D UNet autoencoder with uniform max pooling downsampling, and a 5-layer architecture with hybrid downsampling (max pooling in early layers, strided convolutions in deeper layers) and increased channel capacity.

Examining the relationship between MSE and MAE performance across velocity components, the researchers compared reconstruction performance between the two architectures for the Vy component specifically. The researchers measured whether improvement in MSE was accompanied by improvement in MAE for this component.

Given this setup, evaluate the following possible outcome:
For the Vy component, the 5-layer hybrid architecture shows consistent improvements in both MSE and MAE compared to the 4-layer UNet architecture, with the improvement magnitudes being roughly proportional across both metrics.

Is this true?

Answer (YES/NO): NO